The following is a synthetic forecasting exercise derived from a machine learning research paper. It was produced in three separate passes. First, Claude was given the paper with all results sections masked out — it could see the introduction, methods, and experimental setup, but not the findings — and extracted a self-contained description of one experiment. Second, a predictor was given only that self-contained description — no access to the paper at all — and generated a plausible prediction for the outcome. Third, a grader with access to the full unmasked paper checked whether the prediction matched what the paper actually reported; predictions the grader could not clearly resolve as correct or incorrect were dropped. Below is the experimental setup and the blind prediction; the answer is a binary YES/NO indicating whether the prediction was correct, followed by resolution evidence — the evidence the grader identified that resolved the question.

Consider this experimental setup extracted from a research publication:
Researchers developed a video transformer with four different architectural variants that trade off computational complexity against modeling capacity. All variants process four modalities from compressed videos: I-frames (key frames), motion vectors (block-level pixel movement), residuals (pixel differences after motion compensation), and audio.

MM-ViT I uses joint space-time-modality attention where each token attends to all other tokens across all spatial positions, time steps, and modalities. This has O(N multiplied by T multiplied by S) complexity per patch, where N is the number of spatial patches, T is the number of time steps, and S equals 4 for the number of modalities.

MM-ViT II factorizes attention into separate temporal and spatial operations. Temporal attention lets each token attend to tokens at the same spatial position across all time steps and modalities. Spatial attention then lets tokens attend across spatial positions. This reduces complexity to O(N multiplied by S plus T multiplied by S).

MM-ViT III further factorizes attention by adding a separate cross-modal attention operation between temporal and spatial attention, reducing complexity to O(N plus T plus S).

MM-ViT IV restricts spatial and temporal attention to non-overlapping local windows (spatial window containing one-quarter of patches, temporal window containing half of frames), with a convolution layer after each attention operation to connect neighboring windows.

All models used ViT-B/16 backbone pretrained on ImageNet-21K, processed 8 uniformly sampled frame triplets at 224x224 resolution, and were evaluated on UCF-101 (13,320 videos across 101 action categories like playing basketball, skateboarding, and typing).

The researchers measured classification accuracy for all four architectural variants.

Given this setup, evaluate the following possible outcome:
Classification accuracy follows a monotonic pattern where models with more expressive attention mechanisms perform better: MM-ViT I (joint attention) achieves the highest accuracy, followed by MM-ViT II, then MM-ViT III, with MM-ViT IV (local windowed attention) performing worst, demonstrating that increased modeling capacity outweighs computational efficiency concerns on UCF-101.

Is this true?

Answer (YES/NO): NO